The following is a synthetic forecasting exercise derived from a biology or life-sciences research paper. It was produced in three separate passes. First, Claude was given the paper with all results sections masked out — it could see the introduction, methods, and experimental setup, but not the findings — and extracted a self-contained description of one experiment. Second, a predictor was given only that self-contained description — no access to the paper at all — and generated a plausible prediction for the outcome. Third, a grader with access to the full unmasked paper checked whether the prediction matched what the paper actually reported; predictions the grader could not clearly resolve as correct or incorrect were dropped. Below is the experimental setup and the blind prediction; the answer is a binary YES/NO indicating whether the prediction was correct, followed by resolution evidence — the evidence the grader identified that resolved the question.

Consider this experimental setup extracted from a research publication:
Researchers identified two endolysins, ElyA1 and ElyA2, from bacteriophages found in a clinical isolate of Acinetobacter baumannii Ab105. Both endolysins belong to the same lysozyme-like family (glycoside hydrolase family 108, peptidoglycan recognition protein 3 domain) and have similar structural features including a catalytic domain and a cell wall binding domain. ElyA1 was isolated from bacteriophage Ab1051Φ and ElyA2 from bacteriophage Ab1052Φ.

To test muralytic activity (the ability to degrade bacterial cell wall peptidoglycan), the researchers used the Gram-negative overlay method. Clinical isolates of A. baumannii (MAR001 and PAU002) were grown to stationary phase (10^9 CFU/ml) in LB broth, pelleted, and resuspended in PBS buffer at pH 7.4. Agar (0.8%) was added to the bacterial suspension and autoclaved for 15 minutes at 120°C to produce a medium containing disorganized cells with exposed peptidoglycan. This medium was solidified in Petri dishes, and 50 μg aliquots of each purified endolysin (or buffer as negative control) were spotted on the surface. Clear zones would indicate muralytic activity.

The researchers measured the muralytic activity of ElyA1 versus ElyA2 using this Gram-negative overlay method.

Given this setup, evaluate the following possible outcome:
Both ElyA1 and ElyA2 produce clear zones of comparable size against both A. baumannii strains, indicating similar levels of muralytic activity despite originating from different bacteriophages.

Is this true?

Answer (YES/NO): NO